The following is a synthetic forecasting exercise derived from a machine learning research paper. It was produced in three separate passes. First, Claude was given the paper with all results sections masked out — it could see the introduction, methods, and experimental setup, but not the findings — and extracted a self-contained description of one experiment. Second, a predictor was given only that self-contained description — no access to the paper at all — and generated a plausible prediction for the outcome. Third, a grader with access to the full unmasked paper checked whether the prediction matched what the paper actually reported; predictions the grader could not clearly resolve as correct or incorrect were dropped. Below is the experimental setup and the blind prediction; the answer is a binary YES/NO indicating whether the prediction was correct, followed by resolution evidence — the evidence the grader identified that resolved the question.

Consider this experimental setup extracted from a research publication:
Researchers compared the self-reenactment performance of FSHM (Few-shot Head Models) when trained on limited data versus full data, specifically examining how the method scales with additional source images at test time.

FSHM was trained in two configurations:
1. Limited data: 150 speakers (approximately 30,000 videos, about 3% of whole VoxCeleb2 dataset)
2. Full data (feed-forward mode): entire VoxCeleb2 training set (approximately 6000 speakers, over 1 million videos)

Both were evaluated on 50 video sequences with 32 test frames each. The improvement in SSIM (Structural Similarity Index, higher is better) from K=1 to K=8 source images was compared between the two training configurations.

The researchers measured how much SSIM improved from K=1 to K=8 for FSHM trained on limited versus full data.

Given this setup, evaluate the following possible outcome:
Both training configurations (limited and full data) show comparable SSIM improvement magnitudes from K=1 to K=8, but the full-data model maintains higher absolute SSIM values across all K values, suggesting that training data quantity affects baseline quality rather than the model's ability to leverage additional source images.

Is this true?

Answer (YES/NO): NO